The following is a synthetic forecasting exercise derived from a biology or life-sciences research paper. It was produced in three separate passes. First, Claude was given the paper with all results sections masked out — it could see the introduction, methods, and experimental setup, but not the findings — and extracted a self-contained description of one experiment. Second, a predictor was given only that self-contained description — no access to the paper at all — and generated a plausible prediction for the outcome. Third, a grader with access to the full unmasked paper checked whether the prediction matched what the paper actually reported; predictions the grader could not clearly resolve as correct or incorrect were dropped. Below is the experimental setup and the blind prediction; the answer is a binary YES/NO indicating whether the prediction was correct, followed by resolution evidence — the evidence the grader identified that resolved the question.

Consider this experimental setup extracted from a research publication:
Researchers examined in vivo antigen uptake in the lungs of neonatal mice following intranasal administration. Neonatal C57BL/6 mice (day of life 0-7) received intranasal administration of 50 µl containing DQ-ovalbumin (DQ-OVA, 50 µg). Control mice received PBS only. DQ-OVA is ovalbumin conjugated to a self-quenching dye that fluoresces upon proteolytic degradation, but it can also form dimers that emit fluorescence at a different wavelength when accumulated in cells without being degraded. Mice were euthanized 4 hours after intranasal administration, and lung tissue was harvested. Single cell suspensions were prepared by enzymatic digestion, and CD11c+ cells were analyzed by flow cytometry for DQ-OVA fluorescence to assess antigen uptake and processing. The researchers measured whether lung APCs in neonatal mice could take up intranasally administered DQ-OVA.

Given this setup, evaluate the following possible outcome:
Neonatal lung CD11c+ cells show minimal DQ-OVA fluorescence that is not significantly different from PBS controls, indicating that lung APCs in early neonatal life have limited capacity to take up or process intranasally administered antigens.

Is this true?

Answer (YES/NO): NO